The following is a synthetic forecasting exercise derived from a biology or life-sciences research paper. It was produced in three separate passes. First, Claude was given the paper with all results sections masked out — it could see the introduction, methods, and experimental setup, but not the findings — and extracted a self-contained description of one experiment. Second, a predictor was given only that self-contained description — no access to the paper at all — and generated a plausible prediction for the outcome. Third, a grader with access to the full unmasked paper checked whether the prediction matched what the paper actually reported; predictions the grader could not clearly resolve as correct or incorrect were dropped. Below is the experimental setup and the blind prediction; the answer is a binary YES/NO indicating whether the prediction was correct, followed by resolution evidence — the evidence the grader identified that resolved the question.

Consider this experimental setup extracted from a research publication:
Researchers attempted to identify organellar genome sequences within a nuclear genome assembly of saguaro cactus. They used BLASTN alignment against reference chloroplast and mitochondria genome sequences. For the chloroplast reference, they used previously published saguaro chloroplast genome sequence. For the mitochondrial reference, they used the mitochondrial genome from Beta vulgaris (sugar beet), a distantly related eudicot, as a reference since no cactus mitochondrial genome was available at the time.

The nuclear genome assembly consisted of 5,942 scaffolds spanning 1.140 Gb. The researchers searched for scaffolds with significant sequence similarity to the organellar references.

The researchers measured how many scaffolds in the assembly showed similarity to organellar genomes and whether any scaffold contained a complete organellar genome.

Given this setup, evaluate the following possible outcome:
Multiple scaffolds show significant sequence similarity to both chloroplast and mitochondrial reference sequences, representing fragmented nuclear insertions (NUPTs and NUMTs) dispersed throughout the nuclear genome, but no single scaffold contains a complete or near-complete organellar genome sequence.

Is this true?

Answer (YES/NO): NO